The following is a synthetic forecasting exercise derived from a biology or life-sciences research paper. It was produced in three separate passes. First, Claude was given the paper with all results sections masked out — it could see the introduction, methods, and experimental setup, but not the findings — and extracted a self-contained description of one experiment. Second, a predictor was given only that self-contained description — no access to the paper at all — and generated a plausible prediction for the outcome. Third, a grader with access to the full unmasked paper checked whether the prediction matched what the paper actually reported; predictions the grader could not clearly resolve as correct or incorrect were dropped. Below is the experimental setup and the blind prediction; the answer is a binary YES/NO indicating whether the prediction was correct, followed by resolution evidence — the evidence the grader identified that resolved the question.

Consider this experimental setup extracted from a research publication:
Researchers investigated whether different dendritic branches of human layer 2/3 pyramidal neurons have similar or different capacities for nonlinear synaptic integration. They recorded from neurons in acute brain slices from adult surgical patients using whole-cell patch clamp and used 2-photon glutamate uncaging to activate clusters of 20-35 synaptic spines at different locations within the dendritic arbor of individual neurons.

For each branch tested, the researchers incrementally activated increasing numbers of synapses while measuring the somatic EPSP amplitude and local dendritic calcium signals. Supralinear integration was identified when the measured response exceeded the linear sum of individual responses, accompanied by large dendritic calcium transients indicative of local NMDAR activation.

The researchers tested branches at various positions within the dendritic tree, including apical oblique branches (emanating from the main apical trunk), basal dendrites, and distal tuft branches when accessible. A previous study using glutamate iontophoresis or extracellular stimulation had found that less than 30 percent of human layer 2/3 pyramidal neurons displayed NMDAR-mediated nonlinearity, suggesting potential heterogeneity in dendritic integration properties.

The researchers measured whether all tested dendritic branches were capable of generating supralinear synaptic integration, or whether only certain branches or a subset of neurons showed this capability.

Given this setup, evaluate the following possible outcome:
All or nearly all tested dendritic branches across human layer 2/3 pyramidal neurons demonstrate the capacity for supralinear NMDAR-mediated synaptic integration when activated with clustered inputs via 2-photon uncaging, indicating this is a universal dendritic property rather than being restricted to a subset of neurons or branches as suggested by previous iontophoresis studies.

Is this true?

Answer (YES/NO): YES